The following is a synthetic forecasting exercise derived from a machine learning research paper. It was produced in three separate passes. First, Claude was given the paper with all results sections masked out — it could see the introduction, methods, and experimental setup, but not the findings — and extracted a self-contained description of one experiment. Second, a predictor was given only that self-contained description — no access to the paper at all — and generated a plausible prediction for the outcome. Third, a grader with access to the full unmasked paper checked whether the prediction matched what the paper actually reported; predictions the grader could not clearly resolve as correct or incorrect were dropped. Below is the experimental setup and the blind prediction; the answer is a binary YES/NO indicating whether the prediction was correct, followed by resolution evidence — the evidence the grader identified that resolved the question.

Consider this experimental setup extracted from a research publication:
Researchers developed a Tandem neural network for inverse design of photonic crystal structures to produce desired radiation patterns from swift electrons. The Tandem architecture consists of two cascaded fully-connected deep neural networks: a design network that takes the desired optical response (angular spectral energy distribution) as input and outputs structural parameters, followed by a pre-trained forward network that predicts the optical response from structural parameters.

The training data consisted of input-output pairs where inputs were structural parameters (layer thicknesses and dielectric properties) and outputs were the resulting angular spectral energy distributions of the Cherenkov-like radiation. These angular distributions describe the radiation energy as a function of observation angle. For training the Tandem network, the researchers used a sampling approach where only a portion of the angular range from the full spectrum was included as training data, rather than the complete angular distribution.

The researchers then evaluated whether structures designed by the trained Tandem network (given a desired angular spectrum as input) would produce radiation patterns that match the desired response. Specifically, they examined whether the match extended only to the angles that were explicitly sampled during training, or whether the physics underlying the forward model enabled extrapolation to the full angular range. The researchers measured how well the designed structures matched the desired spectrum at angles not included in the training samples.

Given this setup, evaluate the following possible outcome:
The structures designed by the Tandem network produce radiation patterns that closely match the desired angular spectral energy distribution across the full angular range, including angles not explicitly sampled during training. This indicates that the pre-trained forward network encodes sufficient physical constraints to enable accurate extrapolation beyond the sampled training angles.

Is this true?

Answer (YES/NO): YES